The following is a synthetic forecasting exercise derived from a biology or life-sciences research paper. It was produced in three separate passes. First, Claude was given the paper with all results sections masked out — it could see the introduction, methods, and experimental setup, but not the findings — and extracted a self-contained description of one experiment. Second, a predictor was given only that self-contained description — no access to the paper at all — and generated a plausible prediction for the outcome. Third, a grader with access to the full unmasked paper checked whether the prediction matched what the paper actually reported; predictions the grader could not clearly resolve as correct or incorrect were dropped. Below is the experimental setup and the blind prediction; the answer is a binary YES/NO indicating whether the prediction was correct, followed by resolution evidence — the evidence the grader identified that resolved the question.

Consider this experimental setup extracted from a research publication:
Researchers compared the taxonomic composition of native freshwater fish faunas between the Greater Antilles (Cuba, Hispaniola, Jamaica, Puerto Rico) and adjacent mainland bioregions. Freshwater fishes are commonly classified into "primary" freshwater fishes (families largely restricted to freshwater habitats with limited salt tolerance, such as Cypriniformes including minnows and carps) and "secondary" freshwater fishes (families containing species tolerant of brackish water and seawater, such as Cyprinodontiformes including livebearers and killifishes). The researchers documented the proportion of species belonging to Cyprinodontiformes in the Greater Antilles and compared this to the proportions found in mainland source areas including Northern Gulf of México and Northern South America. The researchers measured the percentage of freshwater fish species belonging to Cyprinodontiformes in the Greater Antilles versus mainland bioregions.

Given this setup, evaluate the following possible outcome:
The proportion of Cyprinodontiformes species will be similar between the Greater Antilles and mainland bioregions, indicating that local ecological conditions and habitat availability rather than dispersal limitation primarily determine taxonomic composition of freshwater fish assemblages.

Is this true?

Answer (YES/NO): NO